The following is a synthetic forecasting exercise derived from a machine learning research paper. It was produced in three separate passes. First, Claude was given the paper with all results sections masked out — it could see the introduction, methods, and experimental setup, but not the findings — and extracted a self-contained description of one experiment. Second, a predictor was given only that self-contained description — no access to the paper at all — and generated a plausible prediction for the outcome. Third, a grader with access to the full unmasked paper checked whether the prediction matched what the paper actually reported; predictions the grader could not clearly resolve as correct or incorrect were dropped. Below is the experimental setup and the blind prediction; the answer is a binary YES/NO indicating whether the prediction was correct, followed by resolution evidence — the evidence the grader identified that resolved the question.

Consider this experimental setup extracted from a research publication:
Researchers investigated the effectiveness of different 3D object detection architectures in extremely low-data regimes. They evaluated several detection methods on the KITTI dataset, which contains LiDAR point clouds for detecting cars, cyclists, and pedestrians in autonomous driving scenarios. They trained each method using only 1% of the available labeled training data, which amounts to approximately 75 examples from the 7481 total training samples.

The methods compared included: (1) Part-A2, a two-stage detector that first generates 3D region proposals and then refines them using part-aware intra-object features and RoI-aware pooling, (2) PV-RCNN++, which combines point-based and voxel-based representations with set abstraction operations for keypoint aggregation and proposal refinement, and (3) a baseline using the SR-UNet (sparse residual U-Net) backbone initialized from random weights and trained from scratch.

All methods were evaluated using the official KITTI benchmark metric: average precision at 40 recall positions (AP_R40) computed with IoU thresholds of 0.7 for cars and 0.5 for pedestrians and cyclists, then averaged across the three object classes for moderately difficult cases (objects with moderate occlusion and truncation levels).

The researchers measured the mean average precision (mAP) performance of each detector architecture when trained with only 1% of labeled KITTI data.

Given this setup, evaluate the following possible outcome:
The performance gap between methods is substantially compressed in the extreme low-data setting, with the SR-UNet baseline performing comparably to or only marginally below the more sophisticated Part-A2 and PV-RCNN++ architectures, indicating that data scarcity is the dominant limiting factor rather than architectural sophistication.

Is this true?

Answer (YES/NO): NO